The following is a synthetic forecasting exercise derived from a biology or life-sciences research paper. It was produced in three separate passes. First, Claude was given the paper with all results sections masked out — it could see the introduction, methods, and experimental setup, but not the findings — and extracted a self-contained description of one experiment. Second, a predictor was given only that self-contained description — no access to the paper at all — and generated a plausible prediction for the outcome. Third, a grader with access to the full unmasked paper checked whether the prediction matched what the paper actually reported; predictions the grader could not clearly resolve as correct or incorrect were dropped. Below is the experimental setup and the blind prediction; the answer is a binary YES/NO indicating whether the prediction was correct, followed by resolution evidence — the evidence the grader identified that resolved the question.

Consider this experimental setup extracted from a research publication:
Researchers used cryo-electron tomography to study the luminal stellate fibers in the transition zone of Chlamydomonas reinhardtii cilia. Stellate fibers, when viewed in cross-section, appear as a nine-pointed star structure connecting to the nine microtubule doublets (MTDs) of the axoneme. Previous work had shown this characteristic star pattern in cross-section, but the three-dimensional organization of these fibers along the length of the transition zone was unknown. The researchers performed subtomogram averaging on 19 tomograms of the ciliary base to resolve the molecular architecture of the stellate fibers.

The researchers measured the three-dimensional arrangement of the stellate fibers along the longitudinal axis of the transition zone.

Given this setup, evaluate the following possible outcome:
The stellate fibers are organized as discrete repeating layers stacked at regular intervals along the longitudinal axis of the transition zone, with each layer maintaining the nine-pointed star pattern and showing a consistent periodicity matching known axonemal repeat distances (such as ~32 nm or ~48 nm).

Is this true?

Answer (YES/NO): NO